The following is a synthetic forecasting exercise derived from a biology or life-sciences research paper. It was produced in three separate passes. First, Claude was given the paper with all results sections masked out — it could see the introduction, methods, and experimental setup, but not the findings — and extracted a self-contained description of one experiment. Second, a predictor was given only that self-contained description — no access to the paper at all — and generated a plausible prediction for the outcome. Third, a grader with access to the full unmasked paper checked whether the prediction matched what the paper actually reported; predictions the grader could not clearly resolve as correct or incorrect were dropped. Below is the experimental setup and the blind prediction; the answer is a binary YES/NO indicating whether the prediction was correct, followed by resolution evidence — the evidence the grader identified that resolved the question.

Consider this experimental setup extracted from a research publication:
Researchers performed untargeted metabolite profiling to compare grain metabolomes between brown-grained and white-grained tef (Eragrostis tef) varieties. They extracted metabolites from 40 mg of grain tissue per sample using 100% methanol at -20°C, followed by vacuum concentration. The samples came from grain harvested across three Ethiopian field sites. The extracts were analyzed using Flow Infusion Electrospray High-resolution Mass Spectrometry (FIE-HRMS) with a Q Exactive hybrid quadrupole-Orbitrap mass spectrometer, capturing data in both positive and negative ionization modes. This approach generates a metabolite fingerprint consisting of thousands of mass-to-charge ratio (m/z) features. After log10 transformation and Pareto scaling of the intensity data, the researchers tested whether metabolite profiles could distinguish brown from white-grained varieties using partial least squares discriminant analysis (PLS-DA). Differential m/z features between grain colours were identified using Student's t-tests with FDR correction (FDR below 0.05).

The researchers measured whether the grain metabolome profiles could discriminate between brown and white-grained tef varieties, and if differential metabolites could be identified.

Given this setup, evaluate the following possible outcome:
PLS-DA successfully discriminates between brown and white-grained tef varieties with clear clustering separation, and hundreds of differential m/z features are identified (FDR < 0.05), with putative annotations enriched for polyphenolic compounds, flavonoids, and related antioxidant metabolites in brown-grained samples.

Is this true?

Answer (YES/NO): NO